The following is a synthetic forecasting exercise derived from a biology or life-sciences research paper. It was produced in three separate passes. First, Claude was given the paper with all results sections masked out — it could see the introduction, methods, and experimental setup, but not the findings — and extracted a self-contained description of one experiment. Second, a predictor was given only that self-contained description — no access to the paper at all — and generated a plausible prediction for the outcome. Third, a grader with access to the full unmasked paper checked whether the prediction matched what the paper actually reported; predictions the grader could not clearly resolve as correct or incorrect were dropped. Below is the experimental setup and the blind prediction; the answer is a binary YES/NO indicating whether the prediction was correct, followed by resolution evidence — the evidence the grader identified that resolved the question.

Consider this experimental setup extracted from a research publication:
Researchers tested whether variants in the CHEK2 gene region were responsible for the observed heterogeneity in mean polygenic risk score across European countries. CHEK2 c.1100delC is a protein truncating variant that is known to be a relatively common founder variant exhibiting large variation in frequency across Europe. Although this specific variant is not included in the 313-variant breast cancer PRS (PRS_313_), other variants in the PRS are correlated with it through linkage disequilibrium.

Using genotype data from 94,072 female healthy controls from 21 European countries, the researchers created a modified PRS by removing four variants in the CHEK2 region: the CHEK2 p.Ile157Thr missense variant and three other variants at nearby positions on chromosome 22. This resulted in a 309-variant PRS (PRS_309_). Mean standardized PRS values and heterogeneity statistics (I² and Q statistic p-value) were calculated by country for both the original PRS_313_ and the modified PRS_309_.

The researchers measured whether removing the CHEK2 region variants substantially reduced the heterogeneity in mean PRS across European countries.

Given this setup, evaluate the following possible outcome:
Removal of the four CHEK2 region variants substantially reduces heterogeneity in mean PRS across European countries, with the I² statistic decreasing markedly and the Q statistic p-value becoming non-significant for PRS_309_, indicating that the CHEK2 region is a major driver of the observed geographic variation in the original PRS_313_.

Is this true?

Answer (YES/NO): NO